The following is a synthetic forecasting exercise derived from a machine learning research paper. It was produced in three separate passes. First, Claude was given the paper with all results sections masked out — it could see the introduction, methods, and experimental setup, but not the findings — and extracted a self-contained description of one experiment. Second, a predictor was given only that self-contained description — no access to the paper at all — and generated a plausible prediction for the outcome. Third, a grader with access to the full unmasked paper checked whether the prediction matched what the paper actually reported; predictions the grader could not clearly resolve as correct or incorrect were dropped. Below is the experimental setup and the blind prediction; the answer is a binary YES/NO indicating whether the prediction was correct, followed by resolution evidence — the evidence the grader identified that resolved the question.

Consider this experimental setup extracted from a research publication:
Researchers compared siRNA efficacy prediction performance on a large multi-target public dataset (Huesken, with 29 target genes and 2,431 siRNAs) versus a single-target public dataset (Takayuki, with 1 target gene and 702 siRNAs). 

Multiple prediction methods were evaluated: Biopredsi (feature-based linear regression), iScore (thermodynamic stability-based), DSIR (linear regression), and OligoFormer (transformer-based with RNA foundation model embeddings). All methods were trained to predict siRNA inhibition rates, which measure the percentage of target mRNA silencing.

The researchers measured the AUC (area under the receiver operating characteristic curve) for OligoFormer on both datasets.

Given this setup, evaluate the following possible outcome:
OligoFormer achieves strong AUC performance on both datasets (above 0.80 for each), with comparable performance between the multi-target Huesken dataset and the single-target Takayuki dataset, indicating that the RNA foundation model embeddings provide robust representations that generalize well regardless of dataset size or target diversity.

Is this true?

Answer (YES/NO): YES